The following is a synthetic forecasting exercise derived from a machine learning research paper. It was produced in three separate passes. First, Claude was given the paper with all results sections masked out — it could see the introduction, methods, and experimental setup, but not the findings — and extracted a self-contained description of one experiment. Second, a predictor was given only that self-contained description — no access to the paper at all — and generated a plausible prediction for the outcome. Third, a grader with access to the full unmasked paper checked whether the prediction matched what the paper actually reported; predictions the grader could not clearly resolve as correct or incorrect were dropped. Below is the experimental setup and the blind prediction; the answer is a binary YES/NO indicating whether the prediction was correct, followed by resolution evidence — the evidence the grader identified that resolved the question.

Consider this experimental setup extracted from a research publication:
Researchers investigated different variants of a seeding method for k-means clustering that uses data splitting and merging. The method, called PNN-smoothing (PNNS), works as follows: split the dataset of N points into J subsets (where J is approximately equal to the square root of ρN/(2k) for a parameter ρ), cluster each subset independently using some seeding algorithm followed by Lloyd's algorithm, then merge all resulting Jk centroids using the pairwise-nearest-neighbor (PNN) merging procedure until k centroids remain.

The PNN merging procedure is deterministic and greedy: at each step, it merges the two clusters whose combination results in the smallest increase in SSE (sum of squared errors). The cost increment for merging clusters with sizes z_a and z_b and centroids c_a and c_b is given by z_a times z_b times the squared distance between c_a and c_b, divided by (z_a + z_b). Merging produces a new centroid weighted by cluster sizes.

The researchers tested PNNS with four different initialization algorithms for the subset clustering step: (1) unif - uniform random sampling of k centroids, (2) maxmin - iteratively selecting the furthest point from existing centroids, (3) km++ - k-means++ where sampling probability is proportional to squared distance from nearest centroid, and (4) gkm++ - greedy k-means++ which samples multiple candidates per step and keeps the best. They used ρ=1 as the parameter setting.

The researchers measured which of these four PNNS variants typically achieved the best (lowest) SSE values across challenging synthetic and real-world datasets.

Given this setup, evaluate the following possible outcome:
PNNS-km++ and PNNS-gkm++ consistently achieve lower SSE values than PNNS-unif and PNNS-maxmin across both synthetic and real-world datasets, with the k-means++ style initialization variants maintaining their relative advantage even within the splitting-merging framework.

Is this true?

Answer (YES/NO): NO